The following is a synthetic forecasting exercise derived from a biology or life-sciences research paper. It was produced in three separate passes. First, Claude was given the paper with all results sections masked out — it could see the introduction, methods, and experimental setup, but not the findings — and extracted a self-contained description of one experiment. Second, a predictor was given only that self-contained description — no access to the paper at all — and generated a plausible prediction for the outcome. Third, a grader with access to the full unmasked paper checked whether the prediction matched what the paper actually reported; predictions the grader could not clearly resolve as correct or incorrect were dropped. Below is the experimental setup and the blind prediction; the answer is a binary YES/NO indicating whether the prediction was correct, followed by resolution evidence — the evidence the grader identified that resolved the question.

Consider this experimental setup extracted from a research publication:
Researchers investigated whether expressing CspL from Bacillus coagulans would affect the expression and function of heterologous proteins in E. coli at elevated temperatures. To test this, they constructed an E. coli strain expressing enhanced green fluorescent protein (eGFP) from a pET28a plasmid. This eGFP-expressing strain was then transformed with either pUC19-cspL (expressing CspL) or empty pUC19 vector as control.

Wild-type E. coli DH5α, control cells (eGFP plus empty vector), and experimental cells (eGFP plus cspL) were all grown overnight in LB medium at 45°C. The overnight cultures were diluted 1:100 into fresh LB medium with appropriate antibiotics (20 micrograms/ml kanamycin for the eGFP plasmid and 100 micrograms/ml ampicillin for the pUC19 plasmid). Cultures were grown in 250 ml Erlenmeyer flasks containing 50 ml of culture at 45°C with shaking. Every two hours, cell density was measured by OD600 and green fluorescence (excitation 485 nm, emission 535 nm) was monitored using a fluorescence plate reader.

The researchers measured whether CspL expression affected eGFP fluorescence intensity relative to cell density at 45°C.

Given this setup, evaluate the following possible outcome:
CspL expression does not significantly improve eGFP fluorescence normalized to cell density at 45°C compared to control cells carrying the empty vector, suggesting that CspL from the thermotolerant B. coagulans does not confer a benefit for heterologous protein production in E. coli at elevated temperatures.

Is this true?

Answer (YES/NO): NO